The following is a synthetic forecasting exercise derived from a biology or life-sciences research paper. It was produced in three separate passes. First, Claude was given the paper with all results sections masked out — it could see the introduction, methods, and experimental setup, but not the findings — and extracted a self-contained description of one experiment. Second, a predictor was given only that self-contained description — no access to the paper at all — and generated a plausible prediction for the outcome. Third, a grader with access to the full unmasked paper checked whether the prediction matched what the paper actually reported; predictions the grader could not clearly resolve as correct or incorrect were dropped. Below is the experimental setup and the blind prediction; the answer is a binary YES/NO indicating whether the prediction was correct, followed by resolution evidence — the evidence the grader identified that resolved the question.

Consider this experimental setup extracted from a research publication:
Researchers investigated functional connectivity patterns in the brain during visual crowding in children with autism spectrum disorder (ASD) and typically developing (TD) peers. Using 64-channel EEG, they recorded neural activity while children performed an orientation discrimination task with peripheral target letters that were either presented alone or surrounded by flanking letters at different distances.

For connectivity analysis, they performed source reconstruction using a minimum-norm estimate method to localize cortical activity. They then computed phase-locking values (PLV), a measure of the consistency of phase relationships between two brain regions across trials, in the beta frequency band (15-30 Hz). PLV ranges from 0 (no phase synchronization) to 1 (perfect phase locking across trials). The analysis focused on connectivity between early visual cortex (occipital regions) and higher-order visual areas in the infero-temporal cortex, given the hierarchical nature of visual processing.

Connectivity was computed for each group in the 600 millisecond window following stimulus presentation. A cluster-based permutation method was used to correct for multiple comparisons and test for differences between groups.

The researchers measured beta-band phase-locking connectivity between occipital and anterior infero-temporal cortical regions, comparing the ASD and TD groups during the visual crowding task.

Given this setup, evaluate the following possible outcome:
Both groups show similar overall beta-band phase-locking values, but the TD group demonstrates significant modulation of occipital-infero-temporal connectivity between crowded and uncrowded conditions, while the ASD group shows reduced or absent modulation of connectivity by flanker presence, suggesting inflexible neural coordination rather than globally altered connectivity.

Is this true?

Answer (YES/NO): NO